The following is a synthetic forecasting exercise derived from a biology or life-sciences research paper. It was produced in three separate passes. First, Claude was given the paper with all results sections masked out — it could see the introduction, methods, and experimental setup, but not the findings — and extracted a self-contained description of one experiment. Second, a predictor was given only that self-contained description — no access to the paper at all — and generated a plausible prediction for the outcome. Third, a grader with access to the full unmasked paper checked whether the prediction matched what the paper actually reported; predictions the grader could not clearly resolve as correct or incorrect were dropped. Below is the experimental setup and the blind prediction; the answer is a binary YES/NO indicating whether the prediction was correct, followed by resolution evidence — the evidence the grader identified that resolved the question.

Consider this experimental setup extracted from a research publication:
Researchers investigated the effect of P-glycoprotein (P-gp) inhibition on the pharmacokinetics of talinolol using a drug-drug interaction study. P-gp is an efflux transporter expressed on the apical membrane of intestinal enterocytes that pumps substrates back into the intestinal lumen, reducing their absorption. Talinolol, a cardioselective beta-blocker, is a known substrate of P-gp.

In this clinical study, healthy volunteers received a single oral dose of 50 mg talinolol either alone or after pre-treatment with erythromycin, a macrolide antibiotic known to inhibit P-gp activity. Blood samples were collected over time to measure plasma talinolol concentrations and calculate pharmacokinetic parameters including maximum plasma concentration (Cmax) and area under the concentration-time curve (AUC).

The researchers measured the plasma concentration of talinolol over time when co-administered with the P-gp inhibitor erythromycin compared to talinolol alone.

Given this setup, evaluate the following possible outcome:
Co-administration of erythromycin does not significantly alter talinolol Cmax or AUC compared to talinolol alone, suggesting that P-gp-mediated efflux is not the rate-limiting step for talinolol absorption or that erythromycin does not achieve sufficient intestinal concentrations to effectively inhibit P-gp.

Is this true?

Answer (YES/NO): NO